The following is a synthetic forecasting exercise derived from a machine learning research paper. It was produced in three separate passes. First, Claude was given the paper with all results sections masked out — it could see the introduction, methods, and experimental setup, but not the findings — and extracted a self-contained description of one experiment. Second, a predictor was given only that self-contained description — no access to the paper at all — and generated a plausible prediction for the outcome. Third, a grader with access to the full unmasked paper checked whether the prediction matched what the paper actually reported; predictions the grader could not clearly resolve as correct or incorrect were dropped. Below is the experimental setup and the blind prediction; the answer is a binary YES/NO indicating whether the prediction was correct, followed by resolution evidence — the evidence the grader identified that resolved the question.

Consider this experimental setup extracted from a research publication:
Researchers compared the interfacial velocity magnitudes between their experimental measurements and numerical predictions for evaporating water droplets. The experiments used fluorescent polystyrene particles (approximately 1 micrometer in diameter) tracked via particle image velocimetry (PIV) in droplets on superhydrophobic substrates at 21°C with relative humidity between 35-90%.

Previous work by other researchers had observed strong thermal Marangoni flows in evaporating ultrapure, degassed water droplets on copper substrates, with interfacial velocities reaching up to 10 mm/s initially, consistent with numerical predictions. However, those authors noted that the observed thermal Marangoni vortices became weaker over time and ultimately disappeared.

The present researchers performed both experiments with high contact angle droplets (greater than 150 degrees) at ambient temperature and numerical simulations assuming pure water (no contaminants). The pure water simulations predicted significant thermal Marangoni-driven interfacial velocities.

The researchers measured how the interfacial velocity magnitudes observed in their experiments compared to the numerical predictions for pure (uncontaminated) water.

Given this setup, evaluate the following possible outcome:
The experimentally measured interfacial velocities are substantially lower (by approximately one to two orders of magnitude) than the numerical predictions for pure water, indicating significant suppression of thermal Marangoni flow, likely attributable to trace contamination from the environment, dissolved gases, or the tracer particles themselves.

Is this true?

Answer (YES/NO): NO